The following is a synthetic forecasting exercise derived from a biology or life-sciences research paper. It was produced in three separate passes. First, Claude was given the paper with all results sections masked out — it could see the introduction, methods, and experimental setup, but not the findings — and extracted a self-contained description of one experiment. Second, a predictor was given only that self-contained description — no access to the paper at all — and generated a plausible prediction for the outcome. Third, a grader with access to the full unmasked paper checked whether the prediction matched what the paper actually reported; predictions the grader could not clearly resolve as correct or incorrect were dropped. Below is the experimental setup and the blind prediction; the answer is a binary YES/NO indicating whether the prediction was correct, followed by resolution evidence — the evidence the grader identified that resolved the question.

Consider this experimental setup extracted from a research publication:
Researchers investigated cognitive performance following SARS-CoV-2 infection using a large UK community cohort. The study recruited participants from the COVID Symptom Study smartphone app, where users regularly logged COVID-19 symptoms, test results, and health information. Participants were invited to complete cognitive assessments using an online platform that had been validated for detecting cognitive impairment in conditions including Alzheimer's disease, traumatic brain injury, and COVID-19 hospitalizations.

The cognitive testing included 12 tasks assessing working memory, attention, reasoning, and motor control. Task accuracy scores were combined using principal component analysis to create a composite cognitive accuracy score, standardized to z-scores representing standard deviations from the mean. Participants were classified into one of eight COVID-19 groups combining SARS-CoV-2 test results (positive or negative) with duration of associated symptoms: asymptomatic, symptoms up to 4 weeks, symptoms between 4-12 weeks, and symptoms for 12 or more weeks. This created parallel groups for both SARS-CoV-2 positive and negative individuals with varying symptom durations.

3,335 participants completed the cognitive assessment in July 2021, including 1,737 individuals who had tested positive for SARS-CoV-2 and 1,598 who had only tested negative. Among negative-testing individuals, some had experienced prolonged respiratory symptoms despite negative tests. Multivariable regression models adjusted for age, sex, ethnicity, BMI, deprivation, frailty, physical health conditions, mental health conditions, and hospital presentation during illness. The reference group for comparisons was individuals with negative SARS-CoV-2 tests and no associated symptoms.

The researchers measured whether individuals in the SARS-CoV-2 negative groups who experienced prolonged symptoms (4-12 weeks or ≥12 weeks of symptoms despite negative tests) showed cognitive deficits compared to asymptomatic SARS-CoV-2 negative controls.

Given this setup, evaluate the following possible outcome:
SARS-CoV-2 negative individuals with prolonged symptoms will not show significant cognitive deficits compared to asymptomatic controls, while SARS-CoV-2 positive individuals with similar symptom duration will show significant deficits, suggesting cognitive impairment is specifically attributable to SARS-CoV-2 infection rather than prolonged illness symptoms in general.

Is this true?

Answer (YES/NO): YES